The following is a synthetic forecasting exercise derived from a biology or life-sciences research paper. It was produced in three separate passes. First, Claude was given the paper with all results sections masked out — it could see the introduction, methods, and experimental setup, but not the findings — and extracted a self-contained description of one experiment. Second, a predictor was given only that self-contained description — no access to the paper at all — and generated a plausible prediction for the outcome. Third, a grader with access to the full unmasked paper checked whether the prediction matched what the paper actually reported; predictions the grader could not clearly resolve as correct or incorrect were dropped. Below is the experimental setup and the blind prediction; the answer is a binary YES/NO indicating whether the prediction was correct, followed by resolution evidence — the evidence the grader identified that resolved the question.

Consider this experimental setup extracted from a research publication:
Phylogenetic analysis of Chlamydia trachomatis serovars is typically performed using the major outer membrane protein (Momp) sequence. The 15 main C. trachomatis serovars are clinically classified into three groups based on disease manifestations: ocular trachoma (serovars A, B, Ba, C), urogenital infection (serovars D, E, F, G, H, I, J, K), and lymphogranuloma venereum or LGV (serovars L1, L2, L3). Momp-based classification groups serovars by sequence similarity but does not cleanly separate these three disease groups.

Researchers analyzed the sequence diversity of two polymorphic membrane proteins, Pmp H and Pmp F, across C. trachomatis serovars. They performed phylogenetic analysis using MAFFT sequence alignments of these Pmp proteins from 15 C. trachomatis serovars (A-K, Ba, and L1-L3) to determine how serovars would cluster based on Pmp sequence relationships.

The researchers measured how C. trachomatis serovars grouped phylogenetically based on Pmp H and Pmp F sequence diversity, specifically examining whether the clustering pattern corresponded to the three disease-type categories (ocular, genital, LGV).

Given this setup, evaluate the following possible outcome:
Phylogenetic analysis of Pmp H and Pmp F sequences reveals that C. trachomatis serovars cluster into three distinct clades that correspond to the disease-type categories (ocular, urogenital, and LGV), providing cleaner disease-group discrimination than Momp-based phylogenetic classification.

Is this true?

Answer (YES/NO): YES